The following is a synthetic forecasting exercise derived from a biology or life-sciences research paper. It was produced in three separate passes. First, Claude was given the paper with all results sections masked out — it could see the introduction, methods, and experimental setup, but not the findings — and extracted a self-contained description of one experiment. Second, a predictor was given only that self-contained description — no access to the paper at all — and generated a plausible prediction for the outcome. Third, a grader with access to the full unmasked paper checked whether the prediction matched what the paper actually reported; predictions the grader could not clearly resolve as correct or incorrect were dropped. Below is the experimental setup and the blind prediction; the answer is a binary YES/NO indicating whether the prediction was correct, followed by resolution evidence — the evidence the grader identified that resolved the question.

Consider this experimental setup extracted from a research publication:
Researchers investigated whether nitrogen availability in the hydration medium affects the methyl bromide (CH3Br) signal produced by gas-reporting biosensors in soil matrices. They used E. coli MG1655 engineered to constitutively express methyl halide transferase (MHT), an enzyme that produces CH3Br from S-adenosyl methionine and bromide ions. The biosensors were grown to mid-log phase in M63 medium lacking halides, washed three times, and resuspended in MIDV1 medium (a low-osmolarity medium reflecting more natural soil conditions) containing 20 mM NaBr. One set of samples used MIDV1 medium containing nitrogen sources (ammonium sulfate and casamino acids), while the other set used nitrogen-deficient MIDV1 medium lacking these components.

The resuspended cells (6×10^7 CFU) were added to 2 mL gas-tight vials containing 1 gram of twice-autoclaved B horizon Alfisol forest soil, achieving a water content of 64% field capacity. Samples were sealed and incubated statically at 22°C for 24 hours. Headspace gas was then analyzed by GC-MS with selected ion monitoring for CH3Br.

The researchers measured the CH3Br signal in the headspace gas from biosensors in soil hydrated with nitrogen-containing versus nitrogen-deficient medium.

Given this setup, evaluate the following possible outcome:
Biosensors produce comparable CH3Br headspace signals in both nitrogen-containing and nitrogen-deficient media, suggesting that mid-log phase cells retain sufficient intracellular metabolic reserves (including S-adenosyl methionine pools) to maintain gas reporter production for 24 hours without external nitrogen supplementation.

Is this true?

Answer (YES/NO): NO